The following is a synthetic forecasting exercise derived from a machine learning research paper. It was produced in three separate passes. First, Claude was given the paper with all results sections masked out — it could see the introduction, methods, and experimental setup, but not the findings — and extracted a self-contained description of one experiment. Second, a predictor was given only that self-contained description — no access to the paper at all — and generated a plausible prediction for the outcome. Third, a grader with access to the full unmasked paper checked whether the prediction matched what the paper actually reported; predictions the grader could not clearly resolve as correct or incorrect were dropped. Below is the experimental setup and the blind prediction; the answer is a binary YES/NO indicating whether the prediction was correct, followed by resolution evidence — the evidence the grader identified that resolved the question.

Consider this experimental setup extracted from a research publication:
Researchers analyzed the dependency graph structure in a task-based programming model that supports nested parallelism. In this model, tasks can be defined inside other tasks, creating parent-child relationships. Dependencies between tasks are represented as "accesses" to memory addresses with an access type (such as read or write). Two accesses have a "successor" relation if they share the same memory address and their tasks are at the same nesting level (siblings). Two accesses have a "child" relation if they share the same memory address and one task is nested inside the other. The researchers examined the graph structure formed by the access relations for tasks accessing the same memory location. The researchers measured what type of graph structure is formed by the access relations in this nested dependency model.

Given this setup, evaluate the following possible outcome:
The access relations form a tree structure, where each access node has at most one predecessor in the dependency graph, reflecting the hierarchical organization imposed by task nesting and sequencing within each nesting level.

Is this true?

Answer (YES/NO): YES